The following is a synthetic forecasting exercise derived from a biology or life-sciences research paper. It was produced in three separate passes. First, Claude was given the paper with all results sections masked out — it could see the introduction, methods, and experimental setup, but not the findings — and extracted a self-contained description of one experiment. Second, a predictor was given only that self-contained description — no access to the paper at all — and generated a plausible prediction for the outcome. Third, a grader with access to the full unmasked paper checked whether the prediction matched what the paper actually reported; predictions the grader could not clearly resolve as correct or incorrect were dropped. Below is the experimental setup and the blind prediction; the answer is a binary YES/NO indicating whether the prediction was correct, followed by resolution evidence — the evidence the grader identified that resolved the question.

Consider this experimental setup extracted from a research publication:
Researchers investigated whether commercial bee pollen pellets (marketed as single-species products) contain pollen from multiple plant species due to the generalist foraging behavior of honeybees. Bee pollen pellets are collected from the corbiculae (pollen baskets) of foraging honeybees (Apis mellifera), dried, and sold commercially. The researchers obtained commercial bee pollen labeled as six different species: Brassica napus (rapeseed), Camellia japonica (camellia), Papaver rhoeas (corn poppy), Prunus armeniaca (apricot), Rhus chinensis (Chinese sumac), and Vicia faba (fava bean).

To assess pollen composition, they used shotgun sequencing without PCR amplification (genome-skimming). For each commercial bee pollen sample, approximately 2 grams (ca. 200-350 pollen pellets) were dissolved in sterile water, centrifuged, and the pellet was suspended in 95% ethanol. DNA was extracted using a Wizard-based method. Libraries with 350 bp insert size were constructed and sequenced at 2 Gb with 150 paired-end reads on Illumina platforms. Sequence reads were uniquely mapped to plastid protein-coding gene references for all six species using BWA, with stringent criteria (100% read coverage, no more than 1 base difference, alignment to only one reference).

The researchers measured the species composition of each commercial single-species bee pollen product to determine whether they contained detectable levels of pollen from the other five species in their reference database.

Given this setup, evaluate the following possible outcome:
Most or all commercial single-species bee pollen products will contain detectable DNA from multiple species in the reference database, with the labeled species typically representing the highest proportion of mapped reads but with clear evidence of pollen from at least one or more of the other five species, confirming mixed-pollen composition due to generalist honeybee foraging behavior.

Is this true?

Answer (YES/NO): YES